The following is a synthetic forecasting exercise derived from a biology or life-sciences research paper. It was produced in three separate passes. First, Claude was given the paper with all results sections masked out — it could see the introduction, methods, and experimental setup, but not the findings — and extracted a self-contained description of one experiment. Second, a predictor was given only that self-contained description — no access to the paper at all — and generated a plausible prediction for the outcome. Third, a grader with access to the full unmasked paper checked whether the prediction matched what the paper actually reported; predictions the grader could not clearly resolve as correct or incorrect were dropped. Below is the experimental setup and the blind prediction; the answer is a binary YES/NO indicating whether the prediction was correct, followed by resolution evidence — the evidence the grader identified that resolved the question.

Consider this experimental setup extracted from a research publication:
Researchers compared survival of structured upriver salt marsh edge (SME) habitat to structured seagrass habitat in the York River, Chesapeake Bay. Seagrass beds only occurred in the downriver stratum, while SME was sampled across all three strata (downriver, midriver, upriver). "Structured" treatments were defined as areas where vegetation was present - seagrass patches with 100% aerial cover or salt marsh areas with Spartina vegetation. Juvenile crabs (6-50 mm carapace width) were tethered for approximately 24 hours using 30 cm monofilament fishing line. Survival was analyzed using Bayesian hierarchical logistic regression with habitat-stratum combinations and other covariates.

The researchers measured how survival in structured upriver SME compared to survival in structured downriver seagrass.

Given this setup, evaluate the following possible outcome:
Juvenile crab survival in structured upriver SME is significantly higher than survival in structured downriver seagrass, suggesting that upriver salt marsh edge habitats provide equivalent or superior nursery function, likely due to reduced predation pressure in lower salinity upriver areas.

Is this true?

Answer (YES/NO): NO